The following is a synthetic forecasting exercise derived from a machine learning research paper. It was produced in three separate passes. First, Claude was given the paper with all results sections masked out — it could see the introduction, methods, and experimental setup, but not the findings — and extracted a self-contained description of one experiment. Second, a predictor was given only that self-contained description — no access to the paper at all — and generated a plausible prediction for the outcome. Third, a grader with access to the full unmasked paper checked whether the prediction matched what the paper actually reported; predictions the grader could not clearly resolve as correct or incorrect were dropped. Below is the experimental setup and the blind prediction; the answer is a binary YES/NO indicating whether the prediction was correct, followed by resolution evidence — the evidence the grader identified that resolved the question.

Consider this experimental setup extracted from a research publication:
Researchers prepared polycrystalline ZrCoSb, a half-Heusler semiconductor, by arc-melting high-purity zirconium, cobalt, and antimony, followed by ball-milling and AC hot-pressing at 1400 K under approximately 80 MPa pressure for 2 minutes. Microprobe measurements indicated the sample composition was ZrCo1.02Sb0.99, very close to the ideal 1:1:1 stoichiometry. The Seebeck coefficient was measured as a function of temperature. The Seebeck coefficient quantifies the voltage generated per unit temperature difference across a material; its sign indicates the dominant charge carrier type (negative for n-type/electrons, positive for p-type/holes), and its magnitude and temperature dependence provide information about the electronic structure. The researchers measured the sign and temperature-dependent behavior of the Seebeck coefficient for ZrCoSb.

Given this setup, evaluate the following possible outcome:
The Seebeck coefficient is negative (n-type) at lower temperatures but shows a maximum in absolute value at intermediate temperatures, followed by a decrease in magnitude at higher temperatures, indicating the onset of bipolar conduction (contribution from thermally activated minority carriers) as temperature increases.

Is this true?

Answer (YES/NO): YES